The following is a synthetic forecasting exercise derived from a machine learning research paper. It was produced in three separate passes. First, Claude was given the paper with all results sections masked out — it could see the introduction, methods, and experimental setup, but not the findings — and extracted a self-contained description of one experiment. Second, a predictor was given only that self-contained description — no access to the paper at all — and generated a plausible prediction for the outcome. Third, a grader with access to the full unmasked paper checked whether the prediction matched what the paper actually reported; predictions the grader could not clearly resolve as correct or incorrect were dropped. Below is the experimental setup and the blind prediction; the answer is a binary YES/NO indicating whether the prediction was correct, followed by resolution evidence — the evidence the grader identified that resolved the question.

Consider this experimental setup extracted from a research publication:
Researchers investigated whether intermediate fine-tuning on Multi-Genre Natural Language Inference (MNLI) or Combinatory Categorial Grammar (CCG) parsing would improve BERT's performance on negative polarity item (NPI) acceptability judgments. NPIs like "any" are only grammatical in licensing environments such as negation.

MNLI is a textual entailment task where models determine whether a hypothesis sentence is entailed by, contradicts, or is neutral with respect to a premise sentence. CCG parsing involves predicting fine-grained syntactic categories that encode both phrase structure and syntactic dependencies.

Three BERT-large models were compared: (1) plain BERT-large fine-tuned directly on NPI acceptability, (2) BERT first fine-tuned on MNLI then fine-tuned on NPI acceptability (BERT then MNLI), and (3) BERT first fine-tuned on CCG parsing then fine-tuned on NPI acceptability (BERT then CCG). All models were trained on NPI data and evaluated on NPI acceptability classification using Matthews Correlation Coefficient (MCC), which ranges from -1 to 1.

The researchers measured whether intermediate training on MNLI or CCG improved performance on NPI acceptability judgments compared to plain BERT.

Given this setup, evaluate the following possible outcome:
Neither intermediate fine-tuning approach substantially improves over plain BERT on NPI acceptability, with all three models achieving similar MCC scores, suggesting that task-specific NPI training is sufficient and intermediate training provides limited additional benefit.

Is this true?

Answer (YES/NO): NO